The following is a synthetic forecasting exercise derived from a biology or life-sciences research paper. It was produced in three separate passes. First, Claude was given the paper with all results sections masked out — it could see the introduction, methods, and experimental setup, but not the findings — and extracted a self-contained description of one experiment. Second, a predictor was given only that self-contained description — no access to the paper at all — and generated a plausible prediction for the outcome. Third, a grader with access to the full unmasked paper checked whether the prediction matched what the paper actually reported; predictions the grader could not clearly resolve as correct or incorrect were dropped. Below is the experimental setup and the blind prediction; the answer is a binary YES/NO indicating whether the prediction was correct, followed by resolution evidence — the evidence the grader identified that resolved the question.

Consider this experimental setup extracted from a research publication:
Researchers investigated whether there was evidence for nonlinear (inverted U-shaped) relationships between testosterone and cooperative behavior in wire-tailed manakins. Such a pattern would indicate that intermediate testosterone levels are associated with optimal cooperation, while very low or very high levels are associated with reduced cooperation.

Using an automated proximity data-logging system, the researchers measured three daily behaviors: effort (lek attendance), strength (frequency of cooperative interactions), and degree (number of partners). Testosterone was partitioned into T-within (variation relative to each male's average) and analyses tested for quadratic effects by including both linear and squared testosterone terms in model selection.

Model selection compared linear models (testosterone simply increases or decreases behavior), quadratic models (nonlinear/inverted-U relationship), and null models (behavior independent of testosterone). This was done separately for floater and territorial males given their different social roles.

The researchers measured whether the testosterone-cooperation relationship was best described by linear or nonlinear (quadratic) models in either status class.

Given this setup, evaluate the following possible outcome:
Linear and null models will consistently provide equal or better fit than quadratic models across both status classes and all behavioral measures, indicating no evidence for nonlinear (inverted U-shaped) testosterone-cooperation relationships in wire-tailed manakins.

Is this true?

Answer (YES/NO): NO